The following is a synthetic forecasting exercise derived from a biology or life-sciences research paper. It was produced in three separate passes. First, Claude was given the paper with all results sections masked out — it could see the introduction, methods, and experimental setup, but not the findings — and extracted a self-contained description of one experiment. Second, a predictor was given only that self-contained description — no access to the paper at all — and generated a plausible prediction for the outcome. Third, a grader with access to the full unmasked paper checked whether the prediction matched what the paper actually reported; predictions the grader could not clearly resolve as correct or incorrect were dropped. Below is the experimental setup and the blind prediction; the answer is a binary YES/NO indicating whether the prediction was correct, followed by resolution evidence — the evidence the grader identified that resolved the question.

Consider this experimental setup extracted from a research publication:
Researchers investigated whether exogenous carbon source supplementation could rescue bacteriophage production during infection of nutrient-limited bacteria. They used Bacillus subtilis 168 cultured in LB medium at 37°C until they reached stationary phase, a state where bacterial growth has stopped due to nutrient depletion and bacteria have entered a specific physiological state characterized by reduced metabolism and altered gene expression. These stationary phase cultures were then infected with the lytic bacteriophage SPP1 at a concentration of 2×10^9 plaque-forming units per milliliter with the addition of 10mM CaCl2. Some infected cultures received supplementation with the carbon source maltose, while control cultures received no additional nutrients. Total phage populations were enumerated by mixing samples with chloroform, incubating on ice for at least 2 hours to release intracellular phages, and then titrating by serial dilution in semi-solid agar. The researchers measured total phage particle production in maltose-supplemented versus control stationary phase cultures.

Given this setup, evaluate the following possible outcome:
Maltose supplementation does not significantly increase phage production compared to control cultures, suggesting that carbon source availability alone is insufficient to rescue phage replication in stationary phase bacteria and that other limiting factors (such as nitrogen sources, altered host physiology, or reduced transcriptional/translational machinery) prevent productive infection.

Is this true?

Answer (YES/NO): NO